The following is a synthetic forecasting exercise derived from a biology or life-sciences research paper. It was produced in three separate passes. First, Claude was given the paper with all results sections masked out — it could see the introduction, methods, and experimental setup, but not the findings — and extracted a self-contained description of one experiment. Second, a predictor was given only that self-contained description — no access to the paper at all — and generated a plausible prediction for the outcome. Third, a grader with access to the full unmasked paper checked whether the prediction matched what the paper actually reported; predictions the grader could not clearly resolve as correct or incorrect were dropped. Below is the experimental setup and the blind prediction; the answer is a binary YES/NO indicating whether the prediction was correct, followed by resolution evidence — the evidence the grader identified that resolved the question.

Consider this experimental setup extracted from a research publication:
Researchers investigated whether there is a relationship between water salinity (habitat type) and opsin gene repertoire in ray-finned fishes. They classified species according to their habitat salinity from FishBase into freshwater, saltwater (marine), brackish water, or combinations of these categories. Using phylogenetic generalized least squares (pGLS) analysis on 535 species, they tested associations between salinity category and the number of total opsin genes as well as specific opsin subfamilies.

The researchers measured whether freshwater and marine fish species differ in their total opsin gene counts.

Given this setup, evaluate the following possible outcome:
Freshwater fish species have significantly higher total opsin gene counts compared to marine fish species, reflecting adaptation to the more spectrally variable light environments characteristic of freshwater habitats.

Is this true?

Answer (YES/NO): NO